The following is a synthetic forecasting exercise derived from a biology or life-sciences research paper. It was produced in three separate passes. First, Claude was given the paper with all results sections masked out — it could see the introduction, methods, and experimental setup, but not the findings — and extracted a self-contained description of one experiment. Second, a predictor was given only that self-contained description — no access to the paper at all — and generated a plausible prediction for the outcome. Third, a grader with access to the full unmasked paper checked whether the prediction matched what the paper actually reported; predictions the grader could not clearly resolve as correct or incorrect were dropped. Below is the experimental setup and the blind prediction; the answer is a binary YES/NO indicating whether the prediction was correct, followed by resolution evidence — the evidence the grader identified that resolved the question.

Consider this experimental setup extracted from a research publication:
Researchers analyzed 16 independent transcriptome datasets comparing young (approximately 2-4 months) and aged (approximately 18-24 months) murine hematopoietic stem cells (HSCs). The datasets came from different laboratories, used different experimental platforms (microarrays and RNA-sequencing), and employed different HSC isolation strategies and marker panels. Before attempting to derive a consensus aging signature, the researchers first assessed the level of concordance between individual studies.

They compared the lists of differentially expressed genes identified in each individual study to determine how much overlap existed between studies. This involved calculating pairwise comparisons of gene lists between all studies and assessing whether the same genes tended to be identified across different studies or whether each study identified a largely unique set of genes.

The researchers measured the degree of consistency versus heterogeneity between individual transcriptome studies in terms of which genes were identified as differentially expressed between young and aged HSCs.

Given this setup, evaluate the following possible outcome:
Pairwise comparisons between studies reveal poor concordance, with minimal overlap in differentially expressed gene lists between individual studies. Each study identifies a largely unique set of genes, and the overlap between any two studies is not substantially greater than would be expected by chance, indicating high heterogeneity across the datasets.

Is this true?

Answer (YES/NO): YES